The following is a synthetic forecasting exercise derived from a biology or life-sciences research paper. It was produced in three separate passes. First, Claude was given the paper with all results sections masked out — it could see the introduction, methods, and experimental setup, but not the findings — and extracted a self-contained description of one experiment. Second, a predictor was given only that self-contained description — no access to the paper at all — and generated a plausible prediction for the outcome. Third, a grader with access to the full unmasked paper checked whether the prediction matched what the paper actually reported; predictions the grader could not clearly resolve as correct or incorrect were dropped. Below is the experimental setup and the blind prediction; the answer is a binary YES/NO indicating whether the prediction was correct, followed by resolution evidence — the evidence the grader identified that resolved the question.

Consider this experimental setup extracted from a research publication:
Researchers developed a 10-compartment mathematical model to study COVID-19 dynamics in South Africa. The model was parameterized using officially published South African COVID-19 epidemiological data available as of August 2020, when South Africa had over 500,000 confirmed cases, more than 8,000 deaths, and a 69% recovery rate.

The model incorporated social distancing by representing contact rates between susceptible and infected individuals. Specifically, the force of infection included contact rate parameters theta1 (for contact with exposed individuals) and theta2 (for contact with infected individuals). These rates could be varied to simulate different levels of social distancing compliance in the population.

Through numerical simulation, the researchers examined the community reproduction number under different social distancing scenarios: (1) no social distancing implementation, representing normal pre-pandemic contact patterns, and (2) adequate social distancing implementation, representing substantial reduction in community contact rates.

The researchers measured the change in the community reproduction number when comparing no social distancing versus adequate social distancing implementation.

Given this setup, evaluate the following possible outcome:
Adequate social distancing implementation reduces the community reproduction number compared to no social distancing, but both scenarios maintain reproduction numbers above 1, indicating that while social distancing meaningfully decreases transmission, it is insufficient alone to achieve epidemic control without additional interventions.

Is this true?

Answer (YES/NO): YES